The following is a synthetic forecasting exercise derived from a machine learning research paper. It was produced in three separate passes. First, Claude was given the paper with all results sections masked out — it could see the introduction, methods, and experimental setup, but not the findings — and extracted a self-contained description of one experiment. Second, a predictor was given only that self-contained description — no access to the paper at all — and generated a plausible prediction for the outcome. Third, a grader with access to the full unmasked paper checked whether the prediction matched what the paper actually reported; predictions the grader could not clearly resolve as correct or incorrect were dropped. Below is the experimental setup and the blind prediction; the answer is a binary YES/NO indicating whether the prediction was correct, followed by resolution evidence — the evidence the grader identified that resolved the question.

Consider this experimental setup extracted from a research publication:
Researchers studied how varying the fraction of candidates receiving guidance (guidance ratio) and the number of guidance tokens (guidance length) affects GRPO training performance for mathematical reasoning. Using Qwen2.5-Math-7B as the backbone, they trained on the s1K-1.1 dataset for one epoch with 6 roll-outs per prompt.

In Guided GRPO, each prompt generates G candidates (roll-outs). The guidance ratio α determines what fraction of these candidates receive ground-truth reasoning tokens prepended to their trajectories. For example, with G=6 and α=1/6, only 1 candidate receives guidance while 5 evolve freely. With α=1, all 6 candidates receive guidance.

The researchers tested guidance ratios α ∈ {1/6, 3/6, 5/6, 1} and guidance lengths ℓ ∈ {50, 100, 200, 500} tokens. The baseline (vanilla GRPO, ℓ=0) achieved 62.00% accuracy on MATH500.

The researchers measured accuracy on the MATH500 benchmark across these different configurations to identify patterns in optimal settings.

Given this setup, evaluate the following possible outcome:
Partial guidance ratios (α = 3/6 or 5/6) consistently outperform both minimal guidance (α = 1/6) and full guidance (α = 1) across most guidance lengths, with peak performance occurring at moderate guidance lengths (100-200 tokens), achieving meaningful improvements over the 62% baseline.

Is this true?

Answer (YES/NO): NO